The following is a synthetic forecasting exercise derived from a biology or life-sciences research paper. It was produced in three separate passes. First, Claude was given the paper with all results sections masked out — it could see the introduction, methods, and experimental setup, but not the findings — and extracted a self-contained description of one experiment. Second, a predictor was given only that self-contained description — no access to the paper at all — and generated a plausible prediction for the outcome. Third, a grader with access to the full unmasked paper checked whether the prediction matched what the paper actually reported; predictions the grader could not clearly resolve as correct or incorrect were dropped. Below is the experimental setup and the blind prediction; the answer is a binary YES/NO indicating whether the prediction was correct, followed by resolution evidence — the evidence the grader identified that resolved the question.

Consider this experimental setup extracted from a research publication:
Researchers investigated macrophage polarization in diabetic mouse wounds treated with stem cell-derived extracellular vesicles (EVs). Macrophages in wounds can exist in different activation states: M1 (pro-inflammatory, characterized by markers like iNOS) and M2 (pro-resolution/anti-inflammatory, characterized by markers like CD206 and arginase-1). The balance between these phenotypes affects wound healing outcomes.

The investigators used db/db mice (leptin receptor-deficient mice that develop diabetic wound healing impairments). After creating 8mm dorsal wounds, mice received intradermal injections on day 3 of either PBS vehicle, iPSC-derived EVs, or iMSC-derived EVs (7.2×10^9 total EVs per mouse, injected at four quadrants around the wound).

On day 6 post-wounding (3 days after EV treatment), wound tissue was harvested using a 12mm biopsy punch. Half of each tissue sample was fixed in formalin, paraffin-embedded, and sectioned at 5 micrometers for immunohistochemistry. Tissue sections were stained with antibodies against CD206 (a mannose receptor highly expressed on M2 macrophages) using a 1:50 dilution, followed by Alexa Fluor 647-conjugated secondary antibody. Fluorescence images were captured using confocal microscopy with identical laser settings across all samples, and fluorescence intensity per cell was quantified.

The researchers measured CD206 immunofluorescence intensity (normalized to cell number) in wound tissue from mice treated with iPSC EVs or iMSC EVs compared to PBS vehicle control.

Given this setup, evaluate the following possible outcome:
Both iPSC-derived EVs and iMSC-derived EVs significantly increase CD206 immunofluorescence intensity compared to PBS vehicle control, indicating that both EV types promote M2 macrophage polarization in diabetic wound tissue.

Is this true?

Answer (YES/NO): NO